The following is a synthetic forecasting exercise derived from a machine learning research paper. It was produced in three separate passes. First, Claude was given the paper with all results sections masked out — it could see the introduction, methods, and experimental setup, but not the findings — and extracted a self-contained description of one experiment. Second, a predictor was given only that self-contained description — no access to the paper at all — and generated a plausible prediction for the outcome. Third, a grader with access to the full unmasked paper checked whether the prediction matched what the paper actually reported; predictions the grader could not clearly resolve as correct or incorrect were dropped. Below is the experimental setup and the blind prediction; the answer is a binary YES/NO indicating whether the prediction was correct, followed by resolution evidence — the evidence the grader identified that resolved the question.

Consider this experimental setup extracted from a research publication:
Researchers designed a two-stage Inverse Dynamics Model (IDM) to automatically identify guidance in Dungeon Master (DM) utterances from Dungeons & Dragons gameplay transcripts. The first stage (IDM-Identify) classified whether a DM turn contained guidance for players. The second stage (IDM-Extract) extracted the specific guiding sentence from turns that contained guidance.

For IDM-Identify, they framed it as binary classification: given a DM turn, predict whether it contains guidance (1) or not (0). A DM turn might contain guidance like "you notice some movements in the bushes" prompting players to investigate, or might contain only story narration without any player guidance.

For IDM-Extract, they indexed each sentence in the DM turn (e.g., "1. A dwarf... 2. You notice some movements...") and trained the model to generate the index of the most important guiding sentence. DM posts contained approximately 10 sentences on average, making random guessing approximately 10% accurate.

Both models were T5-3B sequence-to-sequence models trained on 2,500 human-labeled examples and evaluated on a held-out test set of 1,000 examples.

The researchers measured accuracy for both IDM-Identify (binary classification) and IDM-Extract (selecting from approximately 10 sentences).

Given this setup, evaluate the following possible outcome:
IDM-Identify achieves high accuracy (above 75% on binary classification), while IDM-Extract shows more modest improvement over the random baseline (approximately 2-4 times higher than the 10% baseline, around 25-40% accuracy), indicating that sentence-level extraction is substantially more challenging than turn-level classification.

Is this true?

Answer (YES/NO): NO